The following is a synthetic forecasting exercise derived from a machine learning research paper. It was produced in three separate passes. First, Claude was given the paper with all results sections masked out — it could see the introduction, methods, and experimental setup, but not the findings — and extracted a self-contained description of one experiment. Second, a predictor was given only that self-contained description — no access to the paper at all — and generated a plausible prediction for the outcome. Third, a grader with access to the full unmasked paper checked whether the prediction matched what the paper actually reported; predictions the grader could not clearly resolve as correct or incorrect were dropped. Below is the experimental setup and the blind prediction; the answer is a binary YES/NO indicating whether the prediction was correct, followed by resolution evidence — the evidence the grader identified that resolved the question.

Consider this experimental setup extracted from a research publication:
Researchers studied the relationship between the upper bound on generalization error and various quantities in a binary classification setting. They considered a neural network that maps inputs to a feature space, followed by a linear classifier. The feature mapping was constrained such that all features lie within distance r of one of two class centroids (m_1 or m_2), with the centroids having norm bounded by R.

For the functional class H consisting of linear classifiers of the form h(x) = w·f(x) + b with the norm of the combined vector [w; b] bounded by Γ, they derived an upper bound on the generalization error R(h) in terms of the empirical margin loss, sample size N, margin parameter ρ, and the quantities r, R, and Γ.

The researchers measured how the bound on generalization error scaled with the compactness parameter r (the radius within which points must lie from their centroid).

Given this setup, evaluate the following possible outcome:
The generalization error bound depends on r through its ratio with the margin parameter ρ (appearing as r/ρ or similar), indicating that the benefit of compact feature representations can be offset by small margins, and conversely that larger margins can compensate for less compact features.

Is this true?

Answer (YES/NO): NO